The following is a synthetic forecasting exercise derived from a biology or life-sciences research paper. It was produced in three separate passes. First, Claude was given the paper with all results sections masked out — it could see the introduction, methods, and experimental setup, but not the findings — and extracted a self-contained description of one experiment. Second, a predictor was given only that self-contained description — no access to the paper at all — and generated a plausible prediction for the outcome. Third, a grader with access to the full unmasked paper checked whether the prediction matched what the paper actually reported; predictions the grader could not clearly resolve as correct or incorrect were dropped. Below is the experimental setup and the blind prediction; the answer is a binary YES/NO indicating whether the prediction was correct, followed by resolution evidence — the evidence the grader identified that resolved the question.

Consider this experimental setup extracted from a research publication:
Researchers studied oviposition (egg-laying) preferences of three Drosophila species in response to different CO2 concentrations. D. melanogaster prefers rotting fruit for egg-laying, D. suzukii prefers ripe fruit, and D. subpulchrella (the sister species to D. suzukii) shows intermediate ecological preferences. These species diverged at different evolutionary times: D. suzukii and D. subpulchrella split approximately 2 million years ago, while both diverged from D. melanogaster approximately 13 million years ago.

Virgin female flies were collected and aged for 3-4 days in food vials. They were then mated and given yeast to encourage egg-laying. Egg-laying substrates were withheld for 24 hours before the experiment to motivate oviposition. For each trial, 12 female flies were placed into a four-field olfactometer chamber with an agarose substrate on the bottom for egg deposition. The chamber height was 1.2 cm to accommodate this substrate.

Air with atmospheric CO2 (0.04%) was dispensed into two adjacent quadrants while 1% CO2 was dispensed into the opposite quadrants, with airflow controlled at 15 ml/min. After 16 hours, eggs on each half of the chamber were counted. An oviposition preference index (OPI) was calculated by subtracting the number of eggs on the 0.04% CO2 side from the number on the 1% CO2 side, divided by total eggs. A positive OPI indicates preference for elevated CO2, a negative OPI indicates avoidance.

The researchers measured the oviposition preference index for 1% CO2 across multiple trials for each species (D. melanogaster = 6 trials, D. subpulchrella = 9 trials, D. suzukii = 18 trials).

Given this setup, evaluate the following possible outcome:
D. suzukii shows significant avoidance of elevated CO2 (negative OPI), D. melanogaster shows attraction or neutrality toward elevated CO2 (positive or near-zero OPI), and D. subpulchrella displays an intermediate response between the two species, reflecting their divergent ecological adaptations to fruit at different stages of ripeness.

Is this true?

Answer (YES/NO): NO